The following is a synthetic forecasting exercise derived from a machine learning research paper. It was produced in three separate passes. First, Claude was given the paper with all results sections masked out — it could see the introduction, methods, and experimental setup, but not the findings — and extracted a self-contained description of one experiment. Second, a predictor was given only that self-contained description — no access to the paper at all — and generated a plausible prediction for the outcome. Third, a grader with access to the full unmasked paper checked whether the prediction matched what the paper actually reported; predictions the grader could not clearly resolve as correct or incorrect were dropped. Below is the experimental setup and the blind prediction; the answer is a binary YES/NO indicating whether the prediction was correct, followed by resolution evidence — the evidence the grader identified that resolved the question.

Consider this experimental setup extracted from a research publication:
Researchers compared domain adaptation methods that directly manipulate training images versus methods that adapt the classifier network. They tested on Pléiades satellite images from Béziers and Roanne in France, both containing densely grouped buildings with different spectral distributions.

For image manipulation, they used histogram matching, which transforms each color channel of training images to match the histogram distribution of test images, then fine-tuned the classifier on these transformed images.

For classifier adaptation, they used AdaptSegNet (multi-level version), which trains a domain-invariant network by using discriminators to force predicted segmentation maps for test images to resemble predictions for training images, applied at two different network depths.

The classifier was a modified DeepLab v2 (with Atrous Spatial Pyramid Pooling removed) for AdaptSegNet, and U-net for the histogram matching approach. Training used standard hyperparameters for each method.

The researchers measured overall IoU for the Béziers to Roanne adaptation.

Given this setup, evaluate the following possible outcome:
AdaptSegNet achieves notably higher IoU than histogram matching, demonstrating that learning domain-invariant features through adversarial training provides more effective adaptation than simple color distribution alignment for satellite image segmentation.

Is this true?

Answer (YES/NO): YES